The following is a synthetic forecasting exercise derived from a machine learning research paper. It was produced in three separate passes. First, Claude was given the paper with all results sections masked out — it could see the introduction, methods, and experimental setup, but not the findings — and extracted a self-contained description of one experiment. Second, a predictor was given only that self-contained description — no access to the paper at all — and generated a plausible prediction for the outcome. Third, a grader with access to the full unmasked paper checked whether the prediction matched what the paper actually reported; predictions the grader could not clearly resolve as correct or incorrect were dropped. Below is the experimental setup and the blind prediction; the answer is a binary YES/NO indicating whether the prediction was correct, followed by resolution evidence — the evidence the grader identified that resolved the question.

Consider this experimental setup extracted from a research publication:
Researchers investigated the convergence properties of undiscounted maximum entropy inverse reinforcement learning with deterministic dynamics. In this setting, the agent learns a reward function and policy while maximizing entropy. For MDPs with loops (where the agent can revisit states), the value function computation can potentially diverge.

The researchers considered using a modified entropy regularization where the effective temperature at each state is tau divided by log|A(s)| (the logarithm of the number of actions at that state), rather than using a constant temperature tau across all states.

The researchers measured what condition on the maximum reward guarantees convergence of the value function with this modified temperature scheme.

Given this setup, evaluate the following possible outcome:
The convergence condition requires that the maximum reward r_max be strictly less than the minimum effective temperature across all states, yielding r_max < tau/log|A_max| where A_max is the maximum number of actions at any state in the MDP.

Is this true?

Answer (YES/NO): NO